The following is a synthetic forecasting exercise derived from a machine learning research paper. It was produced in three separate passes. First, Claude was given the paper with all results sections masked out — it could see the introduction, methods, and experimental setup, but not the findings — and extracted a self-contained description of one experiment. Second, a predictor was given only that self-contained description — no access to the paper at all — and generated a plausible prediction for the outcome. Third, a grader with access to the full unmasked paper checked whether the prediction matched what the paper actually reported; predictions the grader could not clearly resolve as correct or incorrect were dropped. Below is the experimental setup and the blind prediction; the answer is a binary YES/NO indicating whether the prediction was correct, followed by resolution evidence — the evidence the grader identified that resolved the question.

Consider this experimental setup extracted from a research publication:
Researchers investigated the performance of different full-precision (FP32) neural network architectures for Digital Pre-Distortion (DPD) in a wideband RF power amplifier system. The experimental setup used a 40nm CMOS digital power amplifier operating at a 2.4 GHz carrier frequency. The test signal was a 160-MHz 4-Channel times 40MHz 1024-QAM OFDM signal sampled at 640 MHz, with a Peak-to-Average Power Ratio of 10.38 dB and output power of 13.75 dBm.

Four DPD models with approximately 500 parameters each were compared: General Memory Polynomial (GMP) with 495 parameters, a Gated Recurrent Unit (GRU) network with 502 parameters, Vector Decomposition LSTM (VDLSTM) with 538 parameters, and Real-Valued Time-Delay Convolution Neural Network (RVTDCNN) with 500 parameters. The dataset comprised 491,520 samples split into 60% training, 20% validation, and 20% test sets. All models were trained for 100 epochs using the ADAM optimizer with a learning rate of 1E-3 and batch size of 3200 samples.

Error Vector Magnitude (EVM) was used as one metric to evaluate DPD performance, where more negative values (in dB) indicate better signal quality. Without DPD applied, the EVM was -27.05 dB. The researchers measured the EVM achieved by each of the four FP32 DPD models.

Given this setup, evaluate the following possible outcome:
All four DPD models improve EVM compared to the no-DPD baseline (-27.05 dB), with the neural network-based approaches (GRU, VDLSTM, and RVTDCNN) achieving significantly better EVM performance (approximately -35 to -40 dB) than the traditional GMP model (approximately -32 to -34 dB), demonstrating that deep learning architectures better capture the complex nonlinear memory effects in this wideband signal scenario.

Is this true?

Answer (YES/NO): NO